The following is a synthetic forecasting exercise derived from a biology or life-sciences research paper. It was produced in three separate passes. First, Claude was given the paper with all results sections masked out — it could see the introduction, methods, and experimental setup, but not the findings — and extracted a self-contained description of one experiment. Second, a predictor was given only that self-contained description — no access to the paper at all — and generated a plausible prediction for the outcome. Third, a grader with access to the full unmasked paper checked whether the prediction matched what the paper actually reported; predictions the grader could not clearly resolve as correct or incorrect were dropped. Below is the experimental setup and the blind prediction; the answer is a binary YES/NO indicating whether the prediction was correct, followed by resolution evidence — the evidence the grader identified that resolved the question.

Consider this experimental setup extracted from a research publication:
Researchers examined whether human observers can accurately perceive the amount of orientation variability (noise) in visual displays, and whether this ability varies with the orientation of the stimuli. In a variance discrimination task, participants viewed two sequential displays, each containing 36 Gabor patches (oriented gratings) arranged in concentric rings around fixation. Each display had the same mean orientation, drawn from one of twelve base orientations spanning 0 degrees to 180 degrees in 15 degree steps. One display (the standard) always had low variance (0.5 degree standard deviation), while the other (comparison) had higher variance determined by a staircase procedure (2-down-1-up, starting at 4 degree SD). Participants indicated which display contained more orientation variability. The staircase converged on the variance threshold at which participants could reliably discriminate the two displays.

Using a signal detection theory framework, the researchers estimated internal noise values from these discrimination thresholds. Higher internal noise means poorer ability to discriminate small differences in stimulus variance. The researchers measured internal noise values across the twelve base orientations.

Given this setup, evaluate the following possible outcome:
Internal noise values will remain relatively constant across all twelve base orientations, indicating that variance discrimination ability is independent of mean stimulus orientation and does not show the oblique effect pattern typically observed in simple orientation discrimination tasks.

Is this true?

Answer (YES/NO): NO